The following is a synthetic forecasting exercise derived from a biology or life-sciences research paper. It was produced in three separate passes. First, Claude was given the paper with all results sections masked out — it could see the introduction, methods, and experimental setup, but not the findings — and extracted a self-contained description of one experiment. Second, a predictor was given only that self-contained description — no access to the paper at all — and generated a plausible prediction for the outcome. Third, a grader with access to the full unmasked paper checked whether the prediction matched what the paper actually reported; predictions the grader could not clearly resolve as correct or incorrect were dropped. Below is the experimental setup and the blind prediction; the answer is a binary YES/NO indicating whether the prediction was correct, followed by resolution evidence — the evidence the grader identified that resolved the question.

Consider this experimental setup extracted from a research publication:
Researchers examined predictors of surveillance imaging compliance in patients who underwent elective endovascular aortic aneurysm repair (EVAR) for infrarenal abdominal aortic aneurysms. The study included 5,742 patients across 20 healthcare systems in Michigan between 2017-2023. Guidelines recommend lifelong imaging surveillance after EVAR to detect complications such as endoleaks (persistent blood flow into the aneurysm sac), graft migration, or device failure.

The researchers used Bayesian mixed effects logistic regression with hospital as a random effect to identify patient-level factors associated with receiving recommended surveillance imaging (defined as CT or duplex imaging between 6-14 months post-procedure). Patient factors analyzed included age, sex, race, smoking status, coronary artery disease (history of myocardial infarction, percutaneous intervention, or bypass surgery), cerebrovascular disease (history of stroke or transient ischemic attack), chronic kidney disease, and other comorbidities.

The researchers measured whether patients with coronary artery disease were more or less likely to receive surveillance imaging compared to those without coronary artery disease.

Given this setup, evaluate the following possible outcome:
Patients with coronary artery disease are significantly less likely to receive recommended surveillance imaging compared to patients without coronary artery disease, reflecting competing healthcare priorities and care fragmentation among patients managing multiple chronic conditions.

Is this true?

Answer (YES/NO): NO